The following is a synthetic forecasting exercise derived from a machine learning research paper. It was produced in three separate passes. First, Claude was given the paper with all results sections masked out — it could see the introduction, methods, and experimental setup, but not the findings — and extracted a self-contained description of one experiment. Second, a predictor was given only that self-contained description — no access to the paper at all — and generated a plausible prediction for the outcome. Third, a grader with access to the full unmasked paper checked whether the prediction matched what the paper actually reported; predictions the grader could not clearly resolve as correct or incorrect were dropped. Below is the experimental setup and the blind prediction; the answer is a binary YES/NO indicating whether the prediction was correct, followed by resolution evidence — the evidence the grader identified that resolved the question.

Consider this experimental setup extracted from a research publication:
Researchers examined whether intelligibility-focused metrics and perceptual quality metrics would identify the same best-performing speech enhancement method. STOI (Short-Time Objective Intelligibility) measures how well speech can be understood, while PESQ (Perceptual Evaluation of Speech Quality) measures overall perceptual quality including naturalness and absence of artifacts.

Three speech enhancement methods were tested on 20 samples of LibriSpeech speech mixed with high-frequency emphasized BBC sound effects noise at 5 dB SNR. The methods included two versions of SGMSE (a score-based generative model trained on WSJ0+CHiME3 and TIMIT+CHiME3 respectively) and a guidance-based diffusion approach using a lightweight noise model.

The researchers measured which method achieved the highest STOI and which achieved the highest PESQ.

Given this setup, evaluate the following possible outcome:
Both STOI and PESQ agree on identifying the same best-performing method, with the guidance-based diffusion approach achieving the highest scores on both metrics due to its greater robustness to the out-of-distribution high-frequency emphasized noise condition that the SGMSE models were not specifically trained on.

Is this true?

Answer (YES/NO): NO